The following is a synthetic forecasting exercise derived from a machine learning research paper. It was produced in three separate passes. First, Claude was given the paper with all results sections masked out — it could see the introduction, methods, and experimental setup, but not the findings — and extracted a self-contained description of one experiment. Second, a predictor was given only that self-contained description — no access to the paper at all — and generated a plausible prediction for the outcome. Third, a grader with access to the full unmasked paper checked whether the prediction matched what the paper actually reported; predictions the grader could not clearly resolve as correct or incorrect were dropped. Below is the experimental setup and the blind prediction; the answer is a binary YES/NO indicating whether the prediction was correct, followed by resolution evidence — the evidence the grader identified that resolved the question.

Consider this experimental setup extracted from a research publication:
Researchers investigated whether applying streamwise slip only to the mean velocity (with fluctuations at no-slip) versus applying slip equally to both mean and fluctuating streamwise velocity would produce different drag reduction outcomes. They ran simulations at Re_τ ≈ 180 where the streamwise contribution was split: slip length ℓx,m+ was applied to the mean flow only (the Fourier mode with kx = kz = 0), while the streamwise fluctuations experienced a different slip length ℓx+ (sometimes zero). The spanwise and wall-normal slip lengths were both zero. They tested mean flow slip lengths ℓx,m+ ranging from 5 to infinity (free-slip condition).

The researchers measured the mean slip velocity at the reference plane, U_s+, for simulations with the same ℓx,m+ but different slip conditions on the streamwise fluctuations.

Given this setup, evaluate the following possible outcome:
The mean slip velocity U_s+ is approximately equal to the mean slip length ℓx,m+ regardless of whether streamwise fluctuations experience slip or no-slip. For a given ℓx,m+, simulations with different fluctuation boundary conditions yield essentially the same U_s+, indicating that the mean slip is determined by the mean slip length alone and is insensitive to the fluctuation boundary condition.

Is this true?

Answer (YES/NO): YES